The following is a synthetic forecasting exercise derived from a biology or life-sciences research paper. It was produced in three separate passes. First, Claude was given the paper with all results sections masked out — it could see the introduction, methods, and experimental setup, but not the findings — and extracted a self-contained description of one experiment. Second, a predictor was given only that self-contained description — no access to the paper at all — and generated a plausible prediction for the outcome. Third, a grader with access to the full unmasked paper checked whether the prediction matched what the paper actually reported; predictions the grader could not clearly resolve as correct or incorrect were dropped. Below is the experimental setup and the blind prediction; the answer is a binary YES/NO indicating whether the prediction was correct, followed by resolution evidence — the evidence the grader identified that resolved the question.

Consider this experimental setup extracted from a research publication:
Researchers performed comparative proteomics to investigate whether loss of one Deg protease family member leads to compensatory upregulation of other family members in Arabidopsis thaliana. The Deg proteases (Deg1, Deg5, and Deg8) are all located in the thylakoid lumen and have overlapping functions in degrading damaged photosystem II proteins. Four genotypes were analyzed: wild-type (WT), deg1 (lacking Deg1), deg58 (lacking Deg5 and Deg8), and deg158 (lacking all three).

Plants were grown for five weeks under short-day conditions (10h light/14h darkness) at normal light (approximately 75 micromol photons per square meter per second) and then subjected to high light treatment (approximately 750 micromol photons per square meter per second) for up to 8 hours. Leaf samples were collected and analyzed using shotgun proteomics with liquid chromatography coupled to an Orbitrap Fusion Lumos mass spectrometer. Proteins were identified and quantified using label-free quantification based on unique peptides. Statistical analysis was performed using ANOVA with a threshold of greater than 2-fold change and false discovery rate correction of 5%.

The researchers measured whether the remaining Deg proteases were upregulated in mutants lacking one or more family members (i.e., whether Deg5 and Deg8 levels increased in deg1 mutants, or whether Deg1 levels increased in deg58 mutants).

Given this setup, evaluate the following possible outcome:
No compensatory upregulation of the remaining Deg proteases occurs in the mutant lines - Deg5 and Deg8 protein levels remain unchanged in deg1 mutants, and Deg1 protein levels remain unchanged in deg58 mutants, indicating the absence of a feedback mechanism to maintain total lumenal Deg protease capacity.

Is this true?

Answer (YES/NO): YES